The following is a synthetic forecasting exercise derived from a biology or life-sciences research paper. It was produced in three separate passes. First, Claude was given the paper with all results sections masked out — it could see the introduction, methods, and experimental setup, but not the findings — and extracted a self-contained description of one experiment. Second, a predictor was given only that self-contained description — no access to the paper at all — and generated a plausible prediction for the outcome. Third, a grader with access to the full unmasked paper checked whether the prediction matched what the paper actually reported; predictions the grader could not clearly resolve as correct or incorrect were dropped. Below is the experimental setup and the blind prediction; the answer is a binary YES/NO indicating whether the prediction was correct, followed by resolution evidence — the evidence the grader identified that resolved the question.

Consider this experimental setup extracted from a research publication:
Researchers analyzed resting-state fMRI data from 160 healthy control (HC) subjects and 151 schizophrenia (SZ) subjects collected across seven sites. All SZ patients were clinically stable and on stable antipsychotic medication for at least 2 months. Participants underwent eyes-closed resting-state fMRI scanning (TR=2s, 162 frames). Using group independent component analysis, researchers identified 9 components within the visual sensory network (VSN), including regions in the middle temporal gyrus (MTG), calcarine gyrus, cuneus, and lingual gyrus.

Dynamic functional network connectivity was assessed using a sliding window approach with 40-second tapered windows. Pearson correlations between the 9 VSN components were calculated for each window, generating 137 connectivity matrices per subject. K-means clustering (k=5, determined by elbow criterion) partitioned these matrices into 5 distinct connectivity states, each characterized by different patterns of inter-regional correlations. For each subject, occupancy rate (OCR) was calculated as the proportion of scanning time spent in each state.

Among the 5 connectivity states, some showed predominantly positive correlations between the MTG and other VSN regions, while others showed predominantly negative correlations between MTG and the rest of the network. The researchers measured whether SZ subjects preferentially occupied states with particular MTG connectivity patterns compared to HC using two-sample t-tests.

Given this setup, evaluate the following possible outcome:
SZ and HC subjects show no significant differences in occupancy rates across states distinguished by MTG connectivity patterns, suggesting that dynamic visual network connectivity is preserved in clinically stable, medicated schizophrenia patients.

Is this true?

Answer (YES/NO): NO